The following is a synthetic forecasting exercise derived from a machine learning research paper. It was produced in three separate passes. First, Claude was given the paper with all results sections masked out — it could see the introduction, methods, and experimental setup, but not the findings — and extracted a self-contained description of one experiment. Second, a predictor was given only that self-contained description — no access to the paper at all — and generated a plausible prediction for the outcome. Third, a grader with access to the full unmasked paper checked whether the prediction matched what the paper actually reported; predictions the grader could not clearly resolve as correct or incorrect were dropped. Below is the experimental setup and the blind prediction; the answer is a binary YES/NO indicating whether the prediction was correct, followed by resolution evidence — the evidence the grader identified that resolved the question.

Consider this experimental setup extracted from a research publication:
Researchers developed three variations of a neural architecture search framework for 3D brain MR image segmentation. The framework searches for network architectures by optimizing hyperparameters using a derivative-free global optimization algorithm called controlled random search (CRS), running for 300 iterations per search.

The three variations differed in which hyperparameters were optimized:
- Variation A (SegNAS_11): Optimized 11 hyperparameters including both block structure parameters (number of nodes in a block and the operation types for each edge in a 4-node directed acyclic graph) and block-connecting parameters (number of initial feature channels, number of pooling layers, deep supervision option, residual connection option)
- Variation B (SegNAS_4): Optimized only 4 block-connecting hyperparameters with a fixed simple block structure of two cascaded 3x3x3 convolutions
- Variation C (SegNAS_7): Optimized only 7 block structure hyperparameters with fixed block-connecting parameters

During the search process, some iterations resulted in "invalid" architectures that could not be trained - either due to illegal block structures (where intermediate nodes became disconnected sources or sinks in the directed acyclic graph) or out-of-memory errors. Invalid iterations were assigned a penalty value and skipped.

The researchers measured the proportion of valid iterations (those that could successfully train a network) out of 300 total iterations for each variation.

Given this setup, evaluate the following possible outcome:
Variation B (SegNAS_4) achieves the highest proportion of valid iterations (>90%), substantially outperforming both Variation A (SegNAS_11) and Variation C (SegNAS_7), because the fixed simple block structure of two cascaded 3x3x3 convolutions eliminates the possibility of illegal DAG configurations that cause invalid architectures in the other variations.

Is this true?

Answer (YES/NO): YES